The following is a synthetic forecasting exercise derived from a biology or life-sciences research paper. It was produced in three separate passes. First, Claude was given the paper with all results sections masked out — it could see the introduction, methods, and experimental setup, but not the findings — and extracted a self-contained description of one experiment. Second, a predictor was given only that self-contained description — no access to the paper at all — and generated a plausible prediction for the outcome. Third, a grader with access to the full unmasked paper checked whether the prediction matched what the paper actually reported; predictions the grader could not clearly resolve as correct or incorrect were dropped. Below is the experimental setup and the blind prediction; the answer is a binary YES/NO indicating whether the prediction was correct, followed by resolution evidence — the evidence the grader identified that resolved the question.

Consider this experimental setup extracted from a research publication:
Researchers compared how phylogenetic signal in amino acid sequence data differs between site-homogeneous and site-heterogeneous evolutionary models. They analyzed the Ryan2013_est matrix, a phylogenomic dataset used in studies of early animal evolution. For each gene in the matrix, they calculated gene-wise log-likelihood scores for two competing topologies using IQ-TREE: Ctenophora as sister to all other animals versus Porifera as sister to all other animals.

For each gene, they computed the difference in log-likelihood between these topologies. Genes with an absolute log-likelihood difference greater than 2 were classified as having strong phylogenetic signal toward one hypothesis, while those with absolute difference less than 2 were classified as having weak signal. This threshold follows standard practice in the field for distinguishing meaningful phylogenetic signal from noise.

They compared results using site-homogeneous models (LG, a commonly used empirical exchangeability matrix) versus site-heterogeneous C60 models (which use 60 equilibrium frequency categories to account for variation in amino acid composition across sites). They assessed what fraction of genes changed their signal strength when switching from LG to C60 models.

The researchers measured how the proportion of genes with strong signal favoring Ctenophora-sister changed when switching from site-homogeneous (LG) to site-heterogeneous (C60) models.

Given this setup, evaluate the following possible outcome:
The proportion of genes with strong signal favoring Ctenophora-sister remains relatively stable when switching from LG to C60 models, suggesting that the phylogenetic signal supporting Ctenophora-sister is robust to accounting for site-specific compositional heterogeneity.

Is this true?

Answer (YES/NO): NO